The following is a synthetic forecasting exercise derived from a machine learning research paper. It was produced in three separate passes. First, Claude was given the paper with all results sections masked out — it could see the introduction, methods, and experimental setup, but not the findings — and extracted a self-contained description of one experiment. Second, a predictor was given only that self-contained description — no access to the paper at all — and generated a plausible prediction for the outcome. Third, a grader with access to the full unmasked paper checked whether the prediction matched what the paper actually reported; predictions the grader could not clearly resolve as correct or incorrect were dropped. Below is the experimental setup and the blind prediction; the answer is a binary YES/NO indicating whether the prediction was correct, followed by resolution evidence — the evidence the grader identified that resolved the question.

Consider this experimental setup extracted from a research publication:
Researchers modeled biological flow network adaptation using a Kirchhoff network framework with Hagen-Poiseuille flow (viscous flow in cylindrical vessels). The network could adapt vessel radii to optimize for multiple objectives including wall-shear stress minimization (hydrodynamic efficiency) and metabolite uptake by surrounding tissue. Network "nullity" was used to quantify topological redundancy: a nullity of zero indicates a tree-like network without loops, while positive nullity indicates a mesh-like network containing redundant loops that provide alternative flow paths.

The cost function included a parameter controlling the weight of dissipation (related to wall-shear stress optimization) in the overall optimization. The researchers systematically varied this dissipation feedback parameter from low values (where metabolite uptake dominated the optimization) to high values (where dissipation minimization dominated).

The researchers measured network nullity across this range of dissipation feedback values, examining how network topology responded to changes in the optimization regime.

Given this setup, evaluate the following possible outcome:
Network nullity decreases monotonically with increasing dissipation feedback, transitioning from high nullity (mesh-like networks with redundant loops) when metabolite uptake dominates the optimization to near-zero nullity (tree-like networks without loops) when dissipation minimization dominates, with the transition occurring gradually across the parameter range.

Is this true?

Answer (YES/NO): NO